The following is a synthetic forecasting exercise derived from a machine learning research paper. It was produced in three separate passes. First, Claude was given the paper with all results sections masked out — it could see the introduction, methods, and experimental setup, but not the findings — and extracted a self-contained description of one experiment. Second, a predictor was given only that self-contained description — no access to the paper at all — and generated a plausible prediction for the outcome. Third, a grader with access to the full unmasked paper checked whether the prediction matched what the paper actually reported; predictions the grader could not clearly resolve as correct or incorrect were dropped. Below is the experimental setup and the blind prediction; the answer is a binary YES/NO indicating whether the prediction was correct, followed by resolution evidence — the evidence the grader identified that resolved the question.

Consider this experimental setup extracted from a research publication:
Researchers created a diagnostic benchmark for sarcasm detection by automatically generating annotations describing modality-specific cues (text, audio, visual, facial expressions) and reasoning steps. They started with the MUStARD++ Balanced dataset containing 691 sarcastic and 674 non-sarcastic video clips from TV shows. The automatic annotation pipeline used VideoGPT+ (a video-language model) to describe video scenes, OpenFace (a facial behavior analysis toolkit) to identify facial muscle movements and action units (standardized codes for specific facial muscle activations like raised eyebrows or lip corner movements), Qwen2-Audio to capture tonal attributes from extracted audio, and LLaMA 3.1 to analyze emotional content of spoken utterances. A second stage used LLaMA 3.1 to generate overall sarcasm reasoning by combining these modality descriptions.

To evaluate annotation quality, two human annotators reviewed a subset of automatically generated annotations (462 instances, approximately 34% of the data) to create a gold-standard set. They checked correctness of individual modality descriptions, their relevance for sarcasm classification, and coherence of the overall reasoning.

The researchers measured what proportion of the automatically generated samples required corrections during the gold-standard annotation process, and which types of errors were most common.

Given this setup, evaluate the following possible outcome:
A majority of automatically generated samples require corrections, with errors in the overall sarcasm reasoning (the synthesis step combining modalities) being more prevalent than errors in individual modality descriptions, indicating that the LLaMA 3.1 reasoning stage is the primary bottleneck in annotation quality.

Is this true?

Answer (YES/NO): NO